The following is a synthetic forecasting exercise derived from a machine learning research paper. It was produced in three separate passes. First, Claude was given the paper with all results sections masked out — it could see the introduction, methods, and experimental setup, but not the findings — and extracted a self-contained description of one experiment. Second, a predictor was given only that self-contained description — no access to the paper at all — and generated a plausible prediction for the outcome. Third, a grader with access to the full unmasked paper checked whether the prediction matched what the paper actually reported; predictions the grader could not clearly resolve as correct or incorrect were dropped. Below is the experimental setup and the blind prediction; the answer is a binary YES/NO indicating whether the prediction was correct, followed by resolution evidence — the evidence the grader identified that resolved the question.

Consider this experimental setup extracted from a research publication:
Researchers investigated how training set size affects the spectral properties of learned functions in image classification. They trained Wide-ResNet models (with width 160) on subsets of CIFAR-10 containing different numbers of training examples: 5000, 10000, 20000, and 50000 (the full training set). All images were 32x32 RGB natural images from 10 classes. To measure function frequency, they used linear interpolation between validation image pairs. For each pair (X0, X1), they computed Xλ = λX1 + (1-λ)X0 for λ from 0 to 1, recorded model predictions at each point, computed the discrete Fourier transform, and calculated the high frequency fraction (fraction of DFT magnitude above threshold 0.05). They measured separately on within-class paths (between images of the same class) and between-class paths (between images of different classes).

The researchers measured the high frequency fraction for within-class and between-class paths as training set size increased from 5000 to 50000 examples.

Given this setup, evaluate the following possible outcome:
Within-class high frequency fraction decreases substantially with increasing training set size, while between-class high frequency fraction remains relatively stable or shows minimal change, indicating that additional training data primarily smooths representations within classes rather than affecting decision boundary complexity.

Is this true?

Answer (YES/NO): NO